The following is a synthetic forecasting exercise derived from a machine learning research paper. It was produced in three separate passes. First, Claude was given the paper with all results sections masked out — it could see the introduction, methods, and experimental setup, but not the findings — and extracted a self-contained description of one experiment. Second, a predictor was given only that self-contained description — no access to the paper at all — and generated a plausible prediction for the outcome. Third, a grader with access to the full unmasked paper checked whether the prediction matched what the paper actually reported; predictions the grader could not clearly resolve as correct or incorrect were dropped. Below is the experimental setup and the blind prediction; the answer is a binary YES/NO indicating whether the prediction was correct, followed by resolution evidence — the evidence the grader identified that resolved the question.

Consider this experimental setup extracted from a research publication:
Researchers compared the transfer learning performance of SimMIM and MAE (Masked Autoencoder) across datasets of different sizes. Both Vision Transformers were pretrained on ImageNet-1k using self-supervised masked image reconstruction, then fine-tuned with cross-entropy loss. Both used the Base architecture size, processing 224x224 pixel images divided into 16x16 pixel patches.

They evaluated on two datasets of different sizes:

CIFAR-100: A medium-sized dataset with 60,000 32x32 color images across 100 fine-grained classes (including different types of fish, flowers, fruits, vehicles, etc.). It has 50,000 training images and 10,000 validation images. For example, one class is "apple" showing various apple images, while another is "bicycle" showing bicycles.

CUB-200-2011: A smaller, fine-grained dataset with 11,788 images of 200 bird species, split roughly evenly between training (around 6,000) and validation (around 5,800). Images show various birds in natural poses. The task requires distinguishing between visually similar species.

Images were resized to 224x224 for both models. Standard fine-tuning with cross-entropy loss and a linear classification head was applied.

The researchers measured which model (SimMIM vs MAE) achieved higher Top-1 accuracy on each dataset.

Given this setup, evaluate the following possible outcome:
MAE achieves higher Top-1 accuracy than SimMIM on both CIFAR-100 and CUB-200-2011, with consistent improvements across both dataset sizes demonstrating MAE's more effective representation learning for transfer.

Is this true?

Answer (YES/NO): NO